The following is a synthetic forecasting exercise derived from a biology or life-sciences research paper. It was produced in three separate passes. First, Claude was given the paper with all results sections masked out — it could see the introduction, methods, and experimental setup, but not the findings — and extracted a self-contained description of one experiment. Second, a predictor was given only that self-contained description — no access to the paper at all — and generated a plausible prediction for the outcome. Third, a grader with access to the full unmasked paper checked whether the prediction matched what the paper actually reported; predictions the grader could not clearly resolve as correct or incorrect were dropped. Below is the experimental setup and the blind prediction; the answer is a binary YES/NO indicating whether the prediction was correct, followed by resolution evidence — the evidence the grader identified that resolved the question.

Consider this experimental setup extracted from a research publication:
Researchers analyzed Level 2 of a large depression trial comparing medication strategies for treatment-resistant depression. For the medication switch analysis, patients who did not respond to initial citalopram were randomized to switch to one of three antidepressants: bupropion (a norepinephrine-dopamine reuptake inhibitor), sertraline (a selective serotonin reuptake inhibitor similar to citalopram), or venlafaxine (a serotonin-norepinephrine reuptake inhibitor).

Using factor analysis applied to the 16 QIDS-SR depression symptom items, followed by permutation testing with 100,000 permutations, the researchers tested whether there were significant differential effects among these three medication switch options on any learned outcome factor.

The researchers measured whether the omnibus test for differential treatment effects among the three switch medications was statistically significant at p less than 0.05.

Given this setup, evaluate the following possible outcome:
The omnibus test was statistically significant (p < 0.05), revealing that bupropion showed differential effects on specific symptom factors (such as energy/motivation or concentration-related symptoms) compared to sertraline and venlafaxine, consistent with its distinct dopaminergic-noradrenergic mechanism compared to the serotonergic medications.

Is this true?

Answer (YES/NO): NO